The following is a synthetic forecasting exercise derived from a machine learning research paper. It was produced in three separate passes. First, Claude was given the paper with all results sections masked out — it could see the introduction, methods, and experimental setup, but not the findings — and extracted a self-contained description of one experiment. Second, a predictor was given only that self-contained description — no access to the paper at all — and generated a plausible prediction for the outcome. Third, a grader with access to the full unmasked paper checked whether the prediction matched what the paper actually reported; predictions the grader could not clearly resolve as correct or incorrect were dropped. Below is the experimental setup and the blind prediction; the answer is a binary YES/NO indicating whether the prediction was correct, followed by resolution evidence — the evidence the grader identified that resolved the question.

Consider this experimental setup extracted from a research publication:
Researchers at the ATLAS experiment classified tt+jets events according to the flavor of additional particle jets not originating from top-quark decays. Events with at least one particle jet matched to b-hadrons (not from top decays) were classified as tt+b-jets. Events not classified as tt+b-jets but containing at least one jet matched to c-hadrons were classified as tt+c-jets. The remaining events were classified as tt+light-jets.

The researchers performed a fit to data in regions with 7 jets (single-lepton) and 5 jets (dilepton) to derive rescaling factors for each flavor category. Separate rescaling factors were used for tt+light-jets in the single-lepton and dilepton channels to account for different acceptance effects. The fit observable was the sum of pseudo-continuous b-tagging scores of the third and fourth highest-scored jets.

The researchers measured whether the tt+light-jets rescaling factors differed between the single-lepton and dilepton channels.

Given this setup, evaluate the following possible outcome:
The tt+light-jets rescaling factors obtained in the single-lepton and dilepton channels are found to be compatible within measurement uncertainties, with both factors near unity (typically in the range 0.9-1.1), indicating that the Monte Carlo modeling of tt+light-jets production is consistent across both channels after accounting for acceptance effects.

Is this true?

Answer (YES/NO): NO